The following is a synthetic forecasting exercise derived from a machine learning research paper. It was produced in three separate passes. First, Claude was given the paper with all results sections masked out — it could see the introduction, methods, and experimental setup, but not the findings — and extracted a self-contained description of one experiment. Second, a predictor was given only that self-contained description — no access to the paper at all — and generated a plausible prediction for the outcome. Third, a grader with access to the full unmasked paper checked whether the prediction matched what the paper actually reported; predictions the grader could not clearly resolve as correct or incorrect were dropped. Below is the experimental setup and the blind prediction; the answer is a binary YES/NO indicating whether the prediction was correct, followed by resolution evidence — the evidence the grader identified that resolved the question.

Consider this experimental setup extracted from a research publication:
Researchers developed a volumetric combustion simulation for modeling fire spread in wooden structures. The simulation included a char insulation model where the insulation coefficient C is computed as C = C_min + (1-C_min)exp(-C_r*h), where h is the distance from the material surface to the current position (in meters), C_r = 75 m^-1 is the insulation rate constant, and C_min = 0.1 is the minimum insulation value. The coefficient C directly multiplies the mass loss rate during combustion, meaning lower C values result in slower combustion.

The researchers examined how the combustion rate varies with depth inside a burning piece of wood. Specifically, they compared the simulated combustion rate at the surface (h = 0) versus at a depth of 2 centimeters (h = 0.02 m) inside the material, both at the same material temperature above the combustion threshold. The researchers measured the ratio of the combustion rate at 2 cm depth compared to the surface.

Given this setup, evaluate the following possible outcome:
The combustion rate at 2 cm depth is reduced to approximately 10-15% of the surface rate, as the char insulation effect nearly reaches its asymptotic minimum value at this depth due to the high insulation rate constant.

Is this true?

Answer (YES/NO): NO